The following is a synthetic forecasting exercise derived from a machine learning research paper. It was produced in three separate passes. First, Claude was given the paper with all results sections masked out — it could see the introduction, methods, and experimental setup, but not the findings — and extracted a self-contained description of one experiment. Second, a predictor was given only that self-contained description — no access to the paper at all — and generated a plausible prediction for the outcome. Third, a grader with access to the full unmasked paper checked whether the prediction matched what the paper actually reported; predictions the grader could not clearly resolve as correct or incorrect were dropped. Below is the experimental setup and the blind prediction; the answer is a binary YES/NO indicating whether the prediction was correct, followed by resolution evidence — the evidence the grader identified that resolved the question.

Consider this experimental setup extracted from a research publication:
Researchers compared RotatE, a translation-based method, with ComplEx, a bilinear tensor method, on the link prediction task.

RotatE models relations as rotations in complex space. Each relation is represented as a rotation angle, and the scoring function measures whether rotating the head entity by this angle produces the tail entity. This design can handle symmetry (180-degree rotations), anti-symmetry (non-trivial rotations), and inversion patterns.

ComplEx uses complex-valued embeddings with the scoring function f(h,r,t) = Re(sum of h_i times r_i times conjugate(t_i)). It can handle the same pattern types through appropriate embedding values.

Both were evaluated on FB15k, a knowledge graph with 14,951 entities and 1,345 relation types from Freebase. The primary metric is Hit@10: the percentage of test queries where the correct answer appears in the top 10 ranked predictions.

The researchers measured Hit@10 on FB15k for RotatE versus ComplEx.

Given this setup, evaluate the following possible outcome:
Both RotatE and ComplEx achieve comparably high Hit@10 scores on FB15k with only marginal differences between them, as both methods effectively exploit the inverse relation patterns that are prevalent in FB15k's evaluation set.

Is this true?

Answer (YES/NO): NO